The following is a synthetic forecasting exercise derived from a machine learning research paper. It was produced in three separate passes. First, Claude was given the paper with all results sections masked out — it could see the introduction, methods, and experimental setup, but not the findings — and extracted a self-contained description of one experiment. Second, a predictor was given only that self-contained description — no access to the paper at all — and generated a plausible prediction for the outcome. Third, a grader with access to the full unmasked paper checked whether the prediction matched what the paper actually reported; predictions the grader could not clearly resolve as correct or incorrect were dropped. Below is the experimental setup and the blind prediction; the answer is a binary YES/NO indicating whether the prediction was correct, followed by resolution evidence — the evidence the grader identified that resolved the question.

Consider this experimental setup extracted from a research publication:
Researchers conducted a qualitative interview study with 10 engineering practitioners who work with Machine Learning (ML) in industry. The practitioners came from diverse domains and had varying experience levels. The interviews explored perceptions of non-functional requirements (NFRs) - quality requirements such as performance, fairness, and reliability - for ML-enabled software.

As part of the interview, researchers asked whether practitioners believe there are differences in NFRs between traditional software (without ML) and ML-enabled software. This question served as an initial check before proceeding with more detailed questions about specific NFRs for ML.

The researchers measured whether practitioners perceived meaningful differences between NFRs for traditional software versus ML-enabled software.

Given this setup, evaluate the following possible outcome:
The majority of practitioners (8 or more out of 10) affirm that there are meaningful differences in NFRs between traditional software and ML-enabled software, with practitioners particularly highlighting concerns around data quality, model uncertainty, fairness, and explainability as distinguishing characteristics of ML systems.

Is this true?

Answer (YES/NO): NO